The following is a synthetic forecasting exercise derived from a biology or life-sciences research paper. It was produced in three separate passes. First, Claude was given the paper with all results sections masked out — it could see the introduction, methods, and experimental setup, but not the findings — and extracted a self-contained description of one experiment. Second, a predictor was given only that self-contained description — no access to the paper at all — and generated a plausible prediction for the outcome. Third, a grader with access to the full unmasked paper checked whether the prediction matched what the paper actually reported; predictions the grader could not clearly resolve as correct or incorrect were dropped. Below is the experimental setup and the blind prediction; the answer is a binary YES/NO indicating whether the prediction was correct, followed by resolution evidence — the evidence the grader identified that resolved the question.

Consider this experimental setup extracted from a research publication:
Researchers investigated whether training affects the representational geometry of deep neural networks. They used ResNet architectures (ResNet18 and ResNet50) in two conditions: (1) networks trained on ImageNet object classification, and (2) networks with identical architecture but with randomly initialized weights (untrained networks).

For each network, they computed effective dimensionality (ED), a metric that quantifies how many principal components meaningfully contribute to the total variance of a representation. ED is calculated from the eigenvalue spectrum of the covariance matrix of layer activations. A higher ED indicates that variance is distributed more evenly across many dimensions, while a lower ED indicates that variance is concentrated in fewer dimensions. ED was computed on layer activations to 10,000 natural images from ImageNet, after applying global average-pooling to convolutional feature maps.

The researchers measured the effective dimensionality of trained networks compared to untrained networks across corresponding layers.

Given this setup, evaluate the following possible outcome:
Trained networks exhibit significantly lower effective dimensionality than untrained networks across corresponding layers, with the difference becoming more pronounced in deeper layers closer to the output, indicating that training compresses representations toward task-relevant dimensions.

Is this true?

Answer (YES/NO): NO